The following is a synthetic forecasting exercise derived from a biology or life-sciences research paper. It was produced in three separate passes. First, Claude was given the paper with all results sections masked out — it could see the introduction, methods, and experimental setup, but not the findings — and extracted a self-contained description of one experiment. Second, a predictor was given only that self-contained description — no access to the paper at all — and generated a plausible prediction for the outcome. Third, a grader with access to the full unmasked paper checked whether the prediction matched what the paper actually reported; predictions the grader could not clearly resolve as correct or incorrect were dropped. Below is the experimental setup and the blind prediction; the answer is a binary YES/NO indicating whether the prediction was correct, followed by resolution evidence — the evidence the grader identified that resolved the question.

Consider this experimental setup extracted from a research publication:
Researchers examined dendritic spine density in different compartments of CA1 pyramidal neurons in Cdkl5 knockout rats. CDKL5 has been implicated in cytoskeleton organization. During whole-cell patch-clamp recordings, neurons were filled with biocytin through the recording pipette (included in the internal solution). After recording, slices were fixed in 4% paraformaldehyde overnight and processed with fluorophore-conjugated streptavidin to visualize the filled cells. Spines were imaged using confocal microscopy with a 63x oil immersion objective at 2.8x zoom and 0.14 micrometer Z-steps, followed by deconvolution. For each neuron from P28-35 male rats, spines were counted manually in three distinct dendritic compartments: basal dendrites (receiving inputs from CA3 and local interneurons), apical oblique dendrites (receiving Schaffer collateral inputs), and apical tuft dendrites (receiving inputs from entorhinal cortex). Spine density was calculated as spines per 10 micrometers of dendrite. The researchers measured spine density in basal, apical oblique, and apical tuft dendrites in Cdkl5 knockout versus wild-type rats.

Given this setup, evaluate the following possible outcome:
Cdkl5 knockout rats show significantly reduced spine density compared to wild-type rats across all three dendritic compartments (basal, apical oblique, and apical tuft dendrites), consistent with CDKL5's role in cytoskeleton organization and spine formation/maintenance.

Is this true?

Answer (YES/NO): NO